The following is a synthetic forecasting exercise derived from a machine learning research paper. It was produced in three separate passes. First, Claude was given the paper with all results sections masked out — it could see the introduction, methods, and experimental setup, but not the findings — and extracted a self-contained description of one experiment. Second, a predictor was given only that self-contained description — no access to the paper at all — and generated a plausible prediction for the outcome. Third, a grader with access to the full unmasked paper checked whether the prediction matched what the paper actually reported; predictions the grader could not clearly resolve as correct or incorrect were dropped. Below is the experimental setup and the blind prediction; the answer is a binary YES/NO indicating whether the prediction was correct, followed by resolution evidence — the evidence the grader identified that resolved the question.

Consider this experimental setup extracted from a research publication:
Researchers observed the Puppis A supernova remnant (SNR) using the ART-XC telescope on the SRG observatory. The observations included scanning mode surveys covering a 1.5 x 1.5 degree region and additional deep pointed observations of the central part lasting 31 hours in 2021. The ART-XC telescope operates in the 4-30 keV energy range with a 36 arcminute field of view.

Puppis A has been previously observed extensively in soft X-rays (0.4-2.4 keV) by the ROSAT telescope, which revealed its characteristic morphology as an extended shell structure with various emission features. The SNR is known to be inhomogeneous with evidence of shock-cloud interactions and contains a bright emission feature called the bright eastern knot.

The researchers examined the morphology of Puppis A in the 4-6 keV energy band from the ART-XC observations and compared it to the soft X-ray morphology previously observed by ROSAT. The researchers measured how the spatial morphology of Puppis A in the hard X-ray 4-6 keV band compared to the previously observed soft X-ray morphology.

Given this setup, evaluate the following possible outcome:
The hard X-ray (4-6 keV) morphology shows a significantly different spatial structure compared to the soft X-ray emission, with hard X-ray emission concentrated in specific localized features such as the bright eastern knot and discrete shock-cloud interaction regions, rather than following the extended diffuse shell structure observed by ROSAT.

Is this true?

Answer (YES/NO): NO